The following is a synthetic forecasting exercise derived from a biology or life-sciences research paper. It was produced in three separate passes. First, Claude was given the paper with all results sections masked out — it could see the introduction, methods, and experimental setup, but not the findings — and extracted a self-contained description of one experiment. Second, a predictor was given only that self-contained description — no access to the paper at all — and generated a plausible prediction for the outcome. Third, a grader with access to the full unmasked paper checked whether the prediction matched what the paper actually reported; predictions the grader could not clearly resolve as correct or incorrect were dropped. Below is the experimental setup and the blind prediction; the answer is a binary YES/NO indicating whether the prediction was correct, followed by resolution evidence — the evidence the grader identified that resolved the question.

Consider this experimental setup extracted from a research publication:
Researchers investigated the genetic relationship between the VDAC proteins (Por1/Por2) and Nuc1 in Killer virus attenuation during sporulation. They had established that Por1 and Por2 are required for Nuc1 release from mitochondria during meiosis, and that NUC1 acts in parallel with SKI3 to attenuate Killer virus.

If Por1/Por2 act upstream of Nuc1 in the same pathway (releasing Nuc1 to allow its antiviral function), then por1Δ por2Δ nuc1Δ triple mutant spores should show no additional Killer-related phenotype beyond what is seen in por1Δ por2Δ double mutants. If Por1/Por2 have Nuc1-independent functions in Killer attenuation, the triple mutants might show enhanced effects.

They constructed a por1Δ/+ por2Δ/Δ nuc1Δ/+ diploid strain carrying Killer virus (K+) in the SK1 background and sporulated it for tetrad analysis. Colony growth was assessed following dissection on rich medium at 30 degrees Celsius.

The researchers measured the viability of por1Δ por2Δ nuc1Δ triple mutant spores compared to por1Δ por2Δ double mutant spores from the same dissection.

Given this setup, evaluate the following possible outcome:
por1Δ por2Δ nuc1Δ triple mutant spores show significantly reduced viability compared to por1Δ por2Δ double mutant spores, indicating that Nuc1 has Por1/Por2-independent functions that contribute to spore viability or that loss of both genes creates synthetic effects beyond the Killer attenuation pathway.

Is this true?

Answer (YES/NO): NO